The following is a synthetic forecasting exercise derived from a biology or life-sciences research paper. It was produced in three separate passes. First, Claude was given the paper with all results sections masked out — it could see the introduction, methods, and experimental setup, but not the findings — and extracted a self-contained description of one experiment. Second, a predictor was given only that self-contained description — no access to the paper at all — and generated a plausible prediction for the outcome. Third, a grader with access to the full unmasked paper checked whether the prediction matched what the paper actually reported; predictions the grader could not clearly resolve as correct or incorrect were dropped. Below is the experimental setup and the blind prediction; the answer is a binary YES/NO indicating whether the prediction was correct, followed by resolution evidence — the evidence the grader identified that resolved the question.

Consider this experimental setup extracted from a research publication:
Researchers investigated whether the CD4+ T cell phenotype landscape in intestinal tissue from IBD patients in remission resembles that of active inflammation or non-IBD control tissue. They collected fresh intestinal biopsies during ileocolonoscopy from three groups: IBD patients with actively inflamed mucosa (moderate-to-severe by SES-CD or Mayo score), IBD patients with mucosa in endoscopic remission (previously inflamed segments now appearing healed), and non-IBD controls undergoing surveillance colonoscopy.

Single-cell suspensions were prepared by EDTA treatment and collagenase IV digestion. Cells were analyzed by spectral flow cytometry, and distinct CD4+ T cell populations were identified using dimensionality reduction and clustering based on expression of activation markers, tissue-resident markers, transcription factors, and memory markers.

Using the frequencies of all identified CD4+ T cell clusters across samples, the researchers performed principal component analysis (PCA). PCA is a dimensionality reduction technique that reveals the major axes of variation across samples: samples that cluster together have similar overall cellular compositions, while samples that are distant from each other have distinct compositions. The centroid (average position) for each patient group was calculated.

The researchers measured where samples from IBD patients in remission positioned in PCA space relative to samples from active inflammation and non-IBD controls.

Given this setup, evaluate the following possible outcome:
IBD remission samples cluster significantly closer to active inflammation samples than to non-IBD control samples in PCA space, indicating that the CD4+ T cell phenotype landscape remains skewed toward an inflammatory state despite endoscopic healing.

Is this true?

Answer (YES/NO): NO